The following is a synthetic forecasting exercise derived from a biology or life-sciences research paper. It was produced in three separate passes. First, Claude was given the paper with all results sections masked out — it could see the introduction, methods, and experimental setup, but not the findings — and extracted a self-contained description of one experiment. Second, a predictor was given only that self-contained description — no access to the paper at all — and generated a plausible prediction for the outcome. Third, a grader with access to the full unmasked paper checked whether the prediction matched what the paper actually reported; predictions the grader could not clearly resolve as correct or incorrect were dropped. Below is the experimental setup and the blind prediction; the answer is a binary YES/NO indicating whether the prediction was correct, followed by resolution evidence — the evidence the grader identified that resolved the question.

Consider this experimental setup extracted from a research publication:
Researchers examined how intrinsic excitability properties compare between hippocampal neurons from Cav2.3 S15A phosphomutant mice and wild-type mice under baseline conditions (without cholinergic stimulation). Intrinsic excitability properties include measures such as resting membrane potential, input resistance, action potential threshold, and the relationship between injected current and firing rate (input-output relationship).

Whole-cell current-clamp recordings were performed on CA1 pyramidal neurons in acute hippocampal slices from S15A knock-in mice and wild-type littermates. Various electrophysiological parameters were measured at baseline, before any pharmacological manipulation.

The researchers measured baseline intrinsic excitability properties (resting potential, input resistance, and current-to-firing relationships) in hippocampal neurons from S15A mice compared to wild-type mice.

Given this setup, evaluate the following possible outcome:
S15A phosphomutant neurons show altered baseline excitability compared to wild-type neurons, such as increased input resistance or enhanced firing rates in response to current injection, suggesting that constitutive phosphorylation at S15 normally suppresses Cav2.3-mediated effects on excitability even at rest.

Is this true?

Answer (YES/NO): NO